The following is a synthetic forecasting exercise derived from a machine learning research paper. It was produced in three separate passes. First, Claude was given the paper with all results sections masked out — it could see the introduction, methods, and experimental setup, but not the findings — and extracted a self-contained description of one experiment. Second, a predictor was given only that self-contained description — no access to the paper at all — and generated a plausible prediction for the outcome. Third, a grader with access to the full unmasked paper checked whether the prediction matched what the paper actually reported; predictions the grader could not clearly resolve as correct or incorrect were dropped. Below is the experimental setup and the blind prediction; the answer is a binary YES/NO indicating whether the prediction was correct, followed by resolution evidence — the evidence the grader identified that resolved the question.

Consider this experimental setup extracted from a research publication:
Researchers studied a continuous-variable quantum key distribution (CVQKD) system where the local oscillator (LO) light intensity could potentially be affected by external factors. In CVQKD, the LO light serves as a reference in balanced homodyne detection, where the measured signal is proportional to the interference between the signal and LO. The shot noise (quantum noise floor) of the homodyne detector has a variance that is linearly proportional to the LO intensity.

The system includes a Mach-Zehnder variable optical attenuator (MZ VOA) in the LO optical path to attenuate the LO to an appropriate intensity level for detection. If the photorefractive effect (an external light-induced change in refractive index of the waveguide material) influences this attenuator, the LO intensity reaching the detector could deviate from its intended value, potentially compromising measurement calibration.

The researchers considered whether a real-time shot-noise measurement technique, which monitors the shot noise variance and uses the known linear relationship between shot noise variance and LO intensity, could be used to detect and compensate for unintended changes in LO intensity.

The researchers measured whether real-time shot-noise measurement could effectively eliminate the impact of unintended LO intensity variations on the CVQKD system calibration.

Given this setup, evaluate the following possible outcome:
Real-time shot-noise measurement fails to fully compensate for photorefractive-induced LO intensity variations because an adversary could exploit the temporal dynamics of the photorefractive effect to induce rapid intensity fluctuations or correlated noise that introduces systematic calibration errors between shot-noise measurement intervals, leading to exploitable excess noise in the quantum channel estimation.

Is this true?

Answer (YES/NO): NO